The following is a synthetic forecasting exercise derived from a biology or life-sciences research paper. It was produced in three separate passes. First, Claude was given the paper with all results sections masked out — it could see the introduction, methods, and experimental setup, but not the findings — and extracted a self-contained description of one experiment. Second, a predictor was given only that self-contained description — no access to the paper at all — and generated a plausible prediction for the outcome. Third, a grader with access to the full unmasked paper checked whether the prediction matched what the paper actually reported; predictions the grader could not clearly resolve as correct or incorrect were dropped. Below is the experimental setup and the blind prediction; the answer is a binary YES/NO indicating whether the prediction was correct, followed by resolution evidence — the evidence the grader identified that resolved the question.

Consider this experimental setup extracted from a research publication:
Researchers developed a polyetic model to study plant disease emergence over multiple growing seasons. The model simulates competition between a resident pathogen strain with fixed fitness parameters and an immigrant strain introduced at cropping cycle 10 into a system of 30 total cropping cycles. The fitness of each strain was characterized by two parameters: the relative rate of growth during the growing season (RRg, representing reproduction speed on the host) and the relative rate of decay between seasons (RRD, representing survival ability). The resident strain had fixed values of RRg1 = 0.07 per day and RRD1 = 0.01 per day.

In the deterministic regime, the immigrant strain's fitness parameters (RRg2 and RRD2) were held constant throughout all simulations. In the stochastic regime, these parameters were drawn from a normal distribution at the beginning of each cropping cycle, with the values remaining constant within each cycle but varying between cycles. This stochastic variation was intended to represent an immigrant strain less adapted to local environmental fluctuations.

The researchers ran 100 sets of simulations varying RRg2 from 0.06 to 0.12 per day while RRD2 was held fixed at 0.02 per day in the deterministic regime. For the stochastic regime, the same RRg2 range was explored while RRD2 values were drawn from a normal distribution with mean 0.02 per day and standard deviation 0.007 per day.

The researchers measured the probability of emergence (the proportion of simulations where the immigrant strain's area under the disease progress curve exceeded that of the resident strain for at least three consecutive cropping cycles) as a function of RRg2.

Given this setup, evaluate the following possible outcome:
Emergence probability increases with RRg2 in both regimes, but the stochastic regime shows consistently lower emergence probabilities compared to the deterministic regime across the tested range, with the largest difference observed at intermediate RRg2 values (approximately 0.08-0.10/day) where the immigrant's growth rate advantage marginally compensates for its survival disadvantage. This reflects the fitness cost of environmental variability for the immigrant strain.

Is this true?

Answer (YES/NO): NO